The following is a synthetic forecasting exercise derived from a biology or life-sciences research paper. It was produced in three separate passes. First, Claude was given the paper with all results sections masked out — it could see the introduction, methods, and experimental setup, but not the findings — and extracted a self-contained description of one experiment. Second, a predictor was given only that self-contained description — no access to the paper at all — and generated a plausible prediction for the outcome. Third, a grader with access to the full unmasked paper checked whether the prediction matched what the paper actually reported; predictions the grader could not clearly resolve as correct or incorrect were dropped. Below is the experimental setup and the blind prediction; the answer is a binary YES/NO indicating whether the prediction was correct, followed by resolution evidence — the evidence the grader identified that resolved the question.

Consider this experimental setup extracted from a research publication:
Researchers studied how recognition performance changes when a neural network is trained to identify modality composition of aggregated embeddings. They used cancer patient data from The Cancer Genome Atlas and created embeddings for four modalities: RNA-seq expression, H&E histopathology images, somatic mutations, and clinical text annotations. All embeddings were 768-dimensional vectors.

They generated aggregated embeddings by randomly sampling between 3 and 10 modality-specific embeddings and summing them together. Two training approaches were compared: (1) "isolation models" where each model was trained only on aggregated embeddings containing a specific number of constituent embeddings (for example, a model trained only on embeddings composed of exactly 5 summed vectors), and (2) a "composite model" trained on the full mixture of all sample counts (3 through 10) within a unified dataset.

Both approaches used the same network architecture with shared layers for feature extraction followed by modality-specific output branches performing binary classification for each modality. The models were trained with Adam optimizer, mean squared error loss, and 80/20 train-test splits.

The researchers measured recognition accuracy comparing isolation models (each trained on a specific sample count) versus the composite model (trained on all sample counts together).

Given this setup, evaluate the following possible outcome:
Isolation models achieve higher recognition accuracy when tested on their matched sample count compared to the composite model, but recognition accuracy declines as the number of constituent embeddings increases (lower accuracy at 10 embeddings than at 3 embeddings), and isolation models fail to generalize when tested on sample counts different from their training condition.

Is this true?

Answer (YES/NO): NO